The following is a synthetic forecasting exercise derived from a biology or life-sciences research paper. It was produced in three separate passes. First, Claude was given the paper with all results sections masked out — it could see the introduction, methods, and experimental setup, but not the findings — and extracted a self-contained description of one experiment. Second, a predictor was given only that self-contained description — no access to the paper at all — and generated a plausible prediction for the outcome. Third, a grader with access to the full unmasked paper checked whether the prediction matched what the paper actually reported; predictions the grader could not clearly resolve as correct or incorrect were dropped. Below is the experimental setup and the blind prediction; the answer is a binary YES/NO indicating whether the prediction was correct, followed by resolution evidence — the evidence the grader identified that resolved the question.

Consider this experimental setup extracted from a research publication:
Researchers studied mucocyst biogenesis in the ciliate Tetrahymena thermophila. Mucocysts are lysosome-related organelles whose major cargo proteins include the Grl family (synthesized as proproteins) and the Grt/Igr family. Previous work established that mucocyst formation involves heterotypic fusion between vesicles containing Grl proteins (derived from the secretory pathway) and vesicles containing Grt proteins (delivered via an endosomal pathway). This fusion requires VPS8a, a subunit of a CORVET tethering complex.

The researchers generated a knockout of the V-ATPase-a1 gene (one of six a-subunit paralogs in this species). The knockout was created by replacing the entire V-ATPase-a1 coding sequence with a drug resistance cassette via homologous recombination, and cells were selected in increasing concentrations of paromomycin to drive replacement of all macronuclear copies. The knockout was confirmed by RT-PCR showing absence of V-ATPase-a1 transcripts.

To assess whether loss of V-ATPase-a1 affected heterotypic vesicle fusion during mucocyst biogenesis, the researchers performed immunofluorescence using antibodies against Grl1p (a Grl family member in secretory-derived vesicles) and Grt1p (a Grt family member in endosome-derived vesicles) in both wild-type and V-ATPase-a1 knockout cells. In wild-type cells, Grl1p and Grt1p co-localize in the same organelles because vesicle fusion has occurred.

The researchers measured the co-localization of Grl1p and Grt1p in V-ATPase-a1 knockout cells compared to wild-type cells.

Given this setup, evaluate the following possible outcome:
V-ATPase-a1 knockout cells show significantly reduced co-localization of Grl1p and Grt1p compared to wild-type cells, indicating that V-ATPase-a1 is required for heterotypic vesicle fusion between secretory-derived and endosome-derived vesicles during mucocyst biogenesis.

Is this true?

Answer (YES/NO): YES